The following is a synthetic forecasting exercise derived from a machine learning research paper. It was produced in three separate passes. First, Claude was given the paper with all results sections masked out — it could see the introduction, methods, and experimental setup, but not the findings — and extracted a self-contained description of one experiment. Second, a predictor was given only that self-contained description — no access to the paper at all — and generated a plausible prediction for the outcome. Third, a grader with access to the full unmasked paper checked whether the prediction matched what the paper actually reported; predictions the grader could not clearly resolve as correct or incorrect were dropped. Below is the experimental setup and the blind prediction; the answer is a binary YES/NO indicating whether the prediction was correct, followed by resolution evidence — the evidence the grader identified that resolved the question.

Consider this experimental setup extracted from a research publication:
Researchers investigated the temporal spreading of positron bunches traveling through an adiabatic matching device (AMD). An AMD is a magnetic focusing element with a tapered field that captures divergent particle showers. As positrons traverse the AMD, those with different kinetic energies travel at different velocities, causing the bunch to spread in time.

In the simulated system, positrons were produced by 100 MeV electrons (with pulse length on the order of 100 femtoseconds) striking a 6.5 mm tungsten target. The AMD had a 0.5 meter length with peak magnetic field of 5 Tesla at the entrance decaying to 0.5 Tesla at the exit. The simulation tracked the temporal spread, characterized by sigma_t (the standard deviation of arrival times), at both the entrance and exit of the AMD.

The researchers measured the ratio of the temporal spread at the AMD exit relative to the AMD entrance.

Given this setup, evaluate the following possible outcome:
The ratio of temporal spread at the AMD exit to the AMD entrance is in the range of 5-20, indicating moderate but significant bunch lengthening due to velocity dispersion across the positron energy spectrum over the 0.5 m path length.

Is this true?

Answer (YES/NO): YES